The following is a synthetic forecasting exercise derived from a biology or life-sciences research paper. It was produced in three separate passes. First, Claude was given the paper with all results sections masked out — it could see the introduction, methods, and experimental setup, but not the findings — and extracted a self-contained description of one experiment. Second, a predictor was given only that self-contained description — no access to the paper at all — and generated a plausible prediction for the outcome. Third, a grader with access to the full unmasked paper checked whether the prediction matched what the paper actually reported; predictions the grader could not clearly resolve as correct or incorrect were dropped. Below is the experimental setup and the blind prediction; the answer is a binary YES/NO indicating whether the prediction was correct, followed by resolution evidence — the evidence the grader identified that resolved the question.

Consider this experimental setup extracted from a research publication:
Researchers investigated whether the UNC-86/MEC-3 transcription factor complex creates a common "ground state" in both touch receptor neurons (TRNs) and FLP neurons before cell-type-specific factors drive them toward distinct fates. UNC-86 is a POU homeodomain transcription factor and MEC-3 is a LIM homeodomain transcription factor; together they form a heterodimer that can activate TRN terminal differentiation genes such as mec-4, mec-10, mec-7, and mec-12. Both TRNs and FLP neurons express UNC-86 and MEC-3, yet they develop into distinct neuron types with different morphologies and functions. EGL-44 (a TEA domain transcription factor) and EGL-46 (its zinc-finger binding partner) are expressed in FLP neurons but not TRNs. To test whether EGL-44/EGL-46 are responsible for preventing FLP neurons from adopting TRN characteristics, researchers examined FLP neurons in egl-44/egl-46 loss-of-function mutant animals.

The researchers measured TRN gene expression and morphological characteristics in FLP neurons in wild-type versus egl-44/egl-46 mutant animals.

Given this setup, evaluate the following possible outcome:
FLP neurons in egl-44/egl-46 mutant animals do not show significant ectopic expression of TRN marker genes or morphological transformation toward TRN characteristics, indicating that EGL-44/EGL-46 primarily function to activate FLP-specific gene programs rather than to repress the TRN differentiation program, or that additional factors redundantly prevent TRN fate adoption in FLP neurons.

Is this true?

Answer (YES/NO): NO